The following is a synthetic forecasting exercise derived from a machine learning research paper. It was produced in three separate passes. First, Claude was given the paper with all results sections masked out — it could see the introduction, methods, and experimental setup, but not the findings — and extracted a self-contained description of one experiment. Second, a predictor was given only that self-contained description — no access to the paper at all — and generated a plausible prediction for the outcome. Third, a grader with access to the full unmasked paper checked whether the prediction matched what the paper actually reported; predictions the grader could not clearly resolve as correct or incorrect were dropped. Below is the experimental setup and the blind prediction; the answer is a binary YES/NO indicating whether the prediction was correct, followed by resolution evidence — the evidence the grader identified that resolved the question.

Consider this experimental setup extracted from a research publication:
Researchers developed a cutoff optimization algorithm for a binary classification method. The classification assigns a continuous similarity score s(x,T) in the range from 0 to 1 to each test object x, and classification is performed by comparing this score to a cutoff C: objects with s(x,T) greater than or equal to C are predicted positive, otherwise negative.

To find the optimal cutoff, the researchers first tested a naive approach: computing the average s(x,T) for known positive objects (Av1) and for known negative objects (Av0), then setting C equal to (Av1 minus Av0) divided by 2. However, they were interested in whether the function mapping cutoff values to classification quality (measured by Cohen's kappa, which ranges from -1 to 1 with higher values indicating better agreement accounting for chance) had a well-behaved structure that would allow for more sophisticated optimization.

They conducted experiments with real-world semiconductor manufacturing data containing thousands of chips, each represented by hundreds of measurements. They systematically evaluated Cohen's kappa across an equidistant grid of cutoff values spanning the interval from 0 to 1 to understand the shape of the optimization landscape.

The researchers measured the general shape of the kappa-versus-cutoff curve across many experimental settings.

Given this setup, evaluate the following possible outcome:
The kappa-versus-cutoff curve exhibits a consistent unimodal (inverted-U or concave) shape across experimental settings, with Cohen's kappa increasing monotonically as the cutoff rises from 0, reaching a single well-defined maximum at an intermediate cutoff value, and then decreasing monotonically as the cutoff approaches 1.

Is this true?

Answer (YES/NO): YES